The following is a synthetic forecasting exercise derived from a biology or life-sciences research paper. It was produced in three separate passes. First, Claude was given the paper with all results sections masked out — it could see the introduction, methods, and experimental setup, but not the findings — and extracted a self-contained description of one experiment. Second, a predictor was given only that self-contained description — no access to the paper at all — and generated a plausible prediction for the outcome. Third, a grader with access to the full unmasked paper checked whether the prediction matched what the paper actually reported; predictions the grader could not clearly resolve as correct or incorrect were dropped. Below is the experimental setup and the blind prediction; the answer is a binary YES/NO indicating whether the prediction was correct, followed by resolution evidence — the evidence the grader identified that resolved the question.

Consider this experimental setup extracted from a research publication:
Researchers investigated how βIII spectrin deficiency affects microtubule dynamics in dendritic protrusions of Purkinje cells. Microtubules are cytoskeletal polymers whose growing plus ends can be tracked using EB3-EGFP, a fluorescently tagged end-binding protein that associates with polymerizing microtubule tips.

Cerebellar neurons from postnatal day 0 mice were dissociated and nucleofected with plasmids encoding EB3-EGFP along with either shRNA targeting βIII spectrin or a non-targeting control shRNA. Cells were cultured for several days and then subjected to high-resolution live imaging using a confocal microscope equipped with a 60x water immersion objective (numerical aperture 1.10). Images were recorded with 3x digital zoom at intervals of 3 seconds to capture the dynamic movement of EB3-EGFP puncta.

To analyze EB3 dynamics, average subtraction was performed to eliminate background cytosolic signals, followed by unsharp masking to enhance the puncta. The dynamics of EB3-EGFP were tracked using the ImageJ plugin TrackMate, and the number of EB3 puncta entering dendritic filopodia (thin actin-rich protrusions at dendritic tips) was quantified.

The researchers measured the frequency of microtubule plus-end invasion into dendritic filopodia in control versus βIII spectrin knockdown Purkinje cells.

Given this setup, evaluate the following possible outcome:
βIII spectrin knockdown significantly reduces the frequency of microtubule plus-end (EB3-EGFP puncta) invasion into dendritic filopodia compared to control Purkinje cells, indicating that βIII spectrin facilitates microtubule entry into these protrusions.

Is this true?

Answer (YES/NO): NO